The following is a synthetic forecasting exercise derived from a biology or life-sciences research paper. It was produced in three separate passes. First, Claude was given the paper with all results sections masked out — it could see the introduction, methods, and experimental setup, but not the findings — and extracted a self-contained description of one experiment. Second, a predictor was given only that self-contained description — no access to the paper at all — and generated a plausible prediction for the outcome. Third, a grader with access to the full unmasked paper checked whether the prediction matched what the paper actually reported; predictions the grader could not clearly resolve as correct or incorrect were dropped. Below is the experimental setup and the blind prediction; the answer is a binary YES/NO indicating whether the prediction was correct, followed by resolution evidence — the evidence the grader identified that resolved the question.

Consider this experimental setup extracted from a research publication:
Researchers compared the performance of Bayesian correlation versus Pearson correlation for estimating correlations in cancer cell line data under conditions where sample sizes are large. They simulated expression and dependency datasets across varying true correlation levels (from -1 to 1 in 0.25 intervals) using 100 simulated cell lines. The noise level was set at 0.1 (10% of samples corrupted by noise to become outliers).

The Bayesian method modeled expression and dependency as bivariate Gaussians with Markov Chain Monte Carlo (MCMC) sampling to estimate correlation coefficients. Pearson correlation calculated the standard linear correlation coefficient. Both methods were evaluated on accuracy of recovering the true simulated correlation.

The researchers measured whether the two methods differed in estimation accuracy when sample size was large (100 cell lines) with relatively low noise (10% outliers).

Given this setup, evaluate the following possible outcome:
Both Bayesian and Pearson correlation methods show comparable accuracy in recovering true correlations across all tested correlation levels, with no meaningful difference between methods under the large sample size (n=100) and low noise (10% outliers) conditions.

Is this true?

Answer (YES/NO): YES